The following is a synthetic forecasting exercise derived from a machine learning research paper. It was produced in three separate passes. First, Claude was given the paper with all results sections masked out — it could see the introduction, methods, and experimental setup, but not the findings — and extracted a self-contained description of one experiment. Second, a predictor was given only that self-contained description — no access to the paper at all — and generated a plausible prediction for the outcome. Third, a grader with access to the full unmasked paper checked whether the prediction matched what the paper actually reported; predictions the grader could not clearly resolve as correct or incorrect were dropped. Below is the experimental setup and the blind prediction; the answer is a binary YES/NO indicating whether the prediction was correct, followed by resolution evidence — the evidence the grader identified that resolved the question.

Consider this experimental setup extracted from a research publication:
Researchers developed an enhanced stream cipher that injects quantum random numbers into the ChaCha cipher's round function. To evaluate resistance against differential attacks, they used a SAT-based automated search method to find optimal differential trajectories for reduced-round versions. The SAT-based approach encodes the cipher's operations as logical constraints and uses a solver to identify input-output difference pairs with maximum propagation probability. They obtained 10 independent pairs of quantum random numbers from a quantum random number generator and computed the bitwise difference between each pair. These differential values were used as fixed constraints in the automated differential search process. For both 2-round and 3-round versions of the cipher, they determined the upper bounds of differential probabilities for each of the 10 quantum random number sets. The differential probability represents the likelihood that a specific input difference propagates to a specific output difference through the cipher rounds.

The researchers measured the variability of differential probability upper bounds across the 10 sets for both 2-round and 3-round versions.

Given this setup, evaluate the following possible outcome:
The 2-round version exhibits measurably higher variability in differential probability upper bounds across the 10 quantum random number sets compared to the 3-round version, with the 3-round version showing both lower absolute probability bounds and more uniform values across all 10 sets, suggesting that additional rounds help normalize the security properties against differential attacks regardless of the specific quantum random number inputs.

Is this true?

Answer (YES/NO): NO